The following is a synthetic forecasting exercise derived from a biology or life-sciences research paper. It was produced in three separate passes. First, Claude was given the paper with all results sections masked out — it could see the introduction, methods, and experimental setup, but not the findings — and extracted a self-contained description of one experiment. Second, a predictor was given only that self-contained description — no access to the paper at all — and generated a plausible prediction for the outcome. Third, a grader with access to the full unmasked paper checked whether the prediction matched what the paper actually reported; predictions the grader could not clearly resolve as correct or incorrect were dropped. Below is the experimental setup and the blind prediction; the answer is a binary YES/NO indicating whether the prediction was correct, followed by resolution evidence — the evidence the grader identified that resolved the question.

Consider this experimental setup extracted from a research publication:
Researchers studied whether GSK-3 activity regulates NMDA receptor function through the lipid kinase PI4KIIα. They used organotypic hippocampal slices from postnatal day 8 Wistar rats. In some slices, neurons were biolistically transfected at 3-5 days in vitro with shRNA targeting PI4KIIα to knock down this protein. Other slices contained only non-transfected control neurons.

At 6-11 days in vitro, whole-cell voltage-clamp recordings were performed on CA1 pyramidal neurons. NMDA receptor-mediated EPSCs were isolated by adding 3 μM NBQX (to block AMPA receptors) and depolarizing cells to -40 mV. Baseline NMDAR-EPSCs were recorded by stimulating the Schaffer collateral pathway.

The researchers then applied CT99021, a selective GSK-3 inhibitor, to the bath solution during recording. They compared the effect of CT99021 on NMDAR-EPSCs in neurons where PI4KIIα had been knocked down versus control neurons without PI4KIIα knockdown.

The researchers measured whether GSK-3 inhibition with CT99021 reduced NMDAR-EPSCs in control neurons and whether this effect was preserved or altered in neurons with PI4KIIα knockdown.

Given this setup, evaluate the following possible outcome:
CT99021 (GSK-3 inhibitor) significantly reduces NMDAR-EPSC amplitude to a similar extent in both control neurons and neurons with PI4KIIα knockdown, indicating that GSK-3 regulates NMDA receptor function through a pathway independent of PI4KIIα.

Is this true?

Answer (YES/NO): NO